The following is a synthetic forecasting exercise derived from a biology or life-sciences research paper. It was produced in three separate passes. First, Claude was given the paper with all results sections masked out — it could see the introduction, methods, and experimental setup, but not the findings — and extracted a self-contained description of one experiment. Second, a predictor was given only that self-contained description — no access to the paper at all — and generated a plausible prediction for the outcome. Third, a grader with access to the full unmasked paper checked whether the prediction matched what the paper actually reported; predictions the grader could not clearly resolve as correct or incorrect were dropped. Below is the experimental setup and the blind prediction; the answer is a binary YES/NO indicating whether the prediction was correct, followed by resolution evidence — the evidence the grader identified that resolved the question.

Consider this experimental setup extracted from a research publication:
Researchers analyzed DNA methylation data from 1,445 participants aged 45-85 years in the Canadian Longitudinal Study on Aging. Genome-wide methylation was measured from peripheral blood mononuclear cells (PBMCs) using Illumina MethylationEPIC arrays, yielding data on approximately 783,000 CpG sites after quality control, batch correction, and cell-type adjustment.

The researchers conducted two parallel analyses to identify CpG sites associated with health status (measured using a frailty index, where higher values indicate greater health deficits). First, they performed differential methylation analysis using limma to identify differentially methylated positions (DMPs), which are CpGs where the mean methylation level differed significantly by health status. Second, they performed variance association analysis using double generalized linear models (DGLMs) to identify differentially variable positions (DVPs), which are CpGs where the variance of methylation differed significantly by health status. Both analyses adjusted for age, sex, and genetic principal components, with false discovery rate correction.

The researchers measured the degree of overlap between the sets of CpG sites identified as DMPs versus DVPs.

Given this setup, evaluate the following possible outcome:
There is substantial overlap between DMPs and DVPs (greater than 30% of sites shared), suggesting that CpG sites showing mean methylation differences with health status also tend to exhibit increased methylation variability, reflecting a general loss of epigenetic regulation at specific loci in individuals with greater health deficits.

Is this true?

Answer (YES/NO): NO